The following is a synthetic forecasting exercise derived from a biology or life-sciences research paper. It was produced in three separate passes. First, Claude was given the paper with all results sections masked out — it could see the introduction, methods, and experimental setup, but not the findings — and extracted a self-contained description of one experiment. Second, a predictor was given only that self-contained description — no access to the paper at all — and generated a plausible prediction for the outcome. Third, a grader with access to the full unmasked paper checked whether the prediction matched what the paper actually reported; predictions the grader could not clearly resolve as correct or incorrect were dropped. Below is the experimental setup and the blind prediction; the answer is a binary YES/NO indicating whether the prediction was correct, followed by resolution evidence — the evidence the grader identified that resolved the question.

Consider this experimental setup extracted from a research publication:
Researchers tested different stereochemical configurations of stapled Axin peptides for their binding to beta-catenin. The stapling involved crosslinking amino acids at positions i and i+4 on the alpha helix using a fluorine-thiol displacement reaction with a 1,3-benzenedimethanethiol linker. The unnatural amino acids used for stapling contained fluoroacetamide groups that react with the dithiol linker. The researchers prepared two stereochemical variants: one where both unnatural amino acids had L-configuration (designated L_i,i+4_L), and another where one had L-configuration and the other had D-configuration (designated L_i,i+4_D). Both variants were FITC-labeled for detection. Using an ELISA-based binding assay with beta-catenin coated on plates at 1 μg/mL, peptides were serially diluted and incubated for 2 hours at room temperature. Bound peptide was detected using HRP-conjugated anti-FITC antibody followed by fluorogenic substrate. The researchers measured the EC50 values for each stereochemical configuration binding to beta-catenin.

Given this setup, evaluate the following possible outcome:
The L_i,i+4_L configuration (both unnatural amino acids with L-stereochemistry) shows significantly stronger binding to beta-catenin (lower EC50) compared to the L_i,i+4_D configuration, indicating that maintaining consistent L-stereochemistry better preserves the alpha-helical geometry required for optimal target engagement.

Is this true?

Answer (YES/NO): NO